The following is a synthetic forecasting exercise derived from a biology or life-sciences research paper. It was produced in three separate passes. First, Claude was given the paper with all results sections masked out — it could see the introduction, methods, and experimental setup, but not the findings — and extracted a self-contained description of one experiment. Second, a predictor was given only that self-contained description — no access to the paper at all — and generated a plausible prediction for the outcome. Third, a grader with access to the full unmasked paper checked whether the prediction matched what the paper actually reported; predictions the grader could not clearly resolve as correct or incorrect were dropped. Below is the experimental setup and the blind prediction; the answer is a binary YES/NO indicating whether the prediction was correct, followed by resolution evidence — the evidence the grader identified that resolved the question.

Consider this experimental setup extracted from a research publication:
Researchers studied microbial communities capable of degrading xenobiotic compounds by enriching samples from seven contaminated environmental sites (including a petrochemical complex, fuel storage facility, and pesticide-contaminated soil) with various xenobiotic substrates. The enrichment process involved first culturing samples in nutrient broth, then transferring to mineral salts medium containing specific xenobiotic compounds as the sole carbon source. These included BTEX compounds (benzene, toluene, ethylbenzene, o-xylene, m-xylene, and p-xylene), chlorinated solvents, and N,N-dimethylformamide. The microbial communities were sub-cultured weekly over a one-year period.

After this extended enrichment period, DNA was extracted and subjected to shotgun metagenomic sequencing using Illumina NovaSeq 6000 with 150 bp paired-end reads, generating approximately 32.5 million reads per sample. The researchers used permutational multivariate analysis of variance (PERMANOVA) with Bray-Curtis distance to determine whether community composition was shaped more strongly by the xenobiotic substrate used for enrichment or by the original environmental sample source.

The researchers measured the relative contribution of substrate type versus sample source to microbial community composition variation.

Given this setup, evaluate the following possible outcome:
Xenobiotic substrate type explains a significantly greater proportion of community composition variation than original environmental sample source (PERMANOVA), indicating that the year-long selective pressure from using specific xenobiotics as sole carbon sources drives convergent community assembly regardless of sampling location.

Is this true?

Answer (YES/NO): YES